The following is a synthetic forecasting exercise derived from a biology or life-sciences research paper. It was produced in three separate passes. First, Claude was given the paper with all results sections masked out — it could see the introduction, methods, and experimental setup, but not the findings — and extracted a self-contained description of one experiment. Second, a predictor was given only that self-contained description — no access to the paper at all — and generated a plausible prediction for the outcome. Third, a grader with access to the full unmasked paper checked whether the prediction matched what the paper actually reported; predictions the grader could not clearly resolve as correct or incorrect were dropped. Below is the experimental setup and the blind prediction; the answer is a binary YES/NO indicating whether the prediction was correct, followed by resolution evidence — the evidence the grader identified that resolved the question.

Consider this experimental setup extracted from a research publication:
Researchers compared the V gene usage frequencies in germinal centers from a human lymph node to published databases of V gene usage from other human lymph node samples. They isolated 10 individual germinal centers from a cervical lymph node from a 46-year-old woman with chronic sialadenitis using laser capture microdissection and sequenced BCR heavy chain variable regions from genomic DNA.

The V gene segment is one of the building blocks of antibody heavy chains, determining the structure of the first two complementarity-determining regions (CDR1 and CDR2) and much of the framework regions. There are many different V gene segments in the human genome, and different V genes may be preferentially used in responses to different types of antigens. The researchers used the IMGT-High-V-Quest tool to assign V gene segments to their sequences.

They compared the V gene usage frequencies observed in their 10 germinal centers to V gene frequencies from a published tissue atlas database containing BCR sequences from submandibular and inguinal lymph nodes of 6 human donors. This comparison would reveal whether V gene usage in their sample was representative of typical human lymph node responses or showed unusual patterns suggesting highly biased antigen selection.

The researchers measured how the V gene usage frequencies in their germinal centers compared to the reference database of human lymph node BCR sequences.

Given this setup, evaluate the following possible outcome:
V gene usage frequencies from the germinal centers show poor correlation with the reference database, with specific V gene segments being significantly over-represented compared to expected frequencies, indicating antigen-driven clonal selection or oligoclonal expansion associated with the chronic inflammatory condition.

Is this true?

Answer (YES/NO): YES